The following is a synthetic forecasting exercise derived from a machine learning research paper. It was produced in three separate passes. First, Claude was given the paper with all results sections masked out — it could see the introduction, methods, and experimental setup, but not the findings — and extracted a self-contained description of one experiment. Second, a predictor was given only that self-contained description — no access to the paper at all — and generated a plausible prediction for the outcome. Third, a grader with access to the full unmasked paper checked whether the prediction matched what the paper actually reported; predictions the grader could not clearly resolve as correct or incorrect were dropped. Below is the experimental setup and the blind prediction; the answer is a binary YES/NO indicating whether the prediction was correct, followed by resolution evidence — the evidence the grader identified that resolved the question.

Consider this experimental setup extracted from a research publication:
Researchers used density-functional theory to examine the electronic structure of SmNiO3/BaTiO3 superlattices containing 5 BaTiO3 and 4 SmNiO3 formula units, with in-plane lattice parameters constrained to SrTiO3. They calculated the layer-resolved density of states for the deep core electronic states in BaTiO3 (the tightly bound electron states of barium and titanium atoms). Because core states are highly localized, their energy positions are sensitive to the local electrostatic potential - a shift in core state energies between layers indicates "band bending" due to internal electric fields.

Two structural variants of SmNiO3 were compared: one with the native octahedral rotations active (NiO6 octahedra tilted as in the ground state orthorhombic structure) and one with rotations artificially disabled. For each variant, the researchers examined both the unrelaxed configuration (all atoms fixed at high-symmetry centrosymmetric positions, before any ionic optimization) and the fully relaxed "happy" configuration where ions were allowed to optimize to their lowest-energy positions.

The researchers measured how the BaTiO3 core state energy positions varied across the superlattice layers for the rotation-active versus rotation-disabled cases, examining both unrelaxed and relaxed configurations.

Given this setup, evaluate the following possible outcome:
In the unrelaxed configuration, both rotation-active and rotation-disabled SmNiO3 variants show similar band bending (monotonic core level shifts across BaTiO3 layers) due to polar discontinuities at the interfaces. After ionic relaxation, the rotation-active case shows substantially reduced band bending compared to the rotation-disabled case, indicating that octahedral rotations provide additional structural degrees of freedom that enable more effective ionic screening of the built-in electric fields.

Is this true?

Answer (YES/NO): NO